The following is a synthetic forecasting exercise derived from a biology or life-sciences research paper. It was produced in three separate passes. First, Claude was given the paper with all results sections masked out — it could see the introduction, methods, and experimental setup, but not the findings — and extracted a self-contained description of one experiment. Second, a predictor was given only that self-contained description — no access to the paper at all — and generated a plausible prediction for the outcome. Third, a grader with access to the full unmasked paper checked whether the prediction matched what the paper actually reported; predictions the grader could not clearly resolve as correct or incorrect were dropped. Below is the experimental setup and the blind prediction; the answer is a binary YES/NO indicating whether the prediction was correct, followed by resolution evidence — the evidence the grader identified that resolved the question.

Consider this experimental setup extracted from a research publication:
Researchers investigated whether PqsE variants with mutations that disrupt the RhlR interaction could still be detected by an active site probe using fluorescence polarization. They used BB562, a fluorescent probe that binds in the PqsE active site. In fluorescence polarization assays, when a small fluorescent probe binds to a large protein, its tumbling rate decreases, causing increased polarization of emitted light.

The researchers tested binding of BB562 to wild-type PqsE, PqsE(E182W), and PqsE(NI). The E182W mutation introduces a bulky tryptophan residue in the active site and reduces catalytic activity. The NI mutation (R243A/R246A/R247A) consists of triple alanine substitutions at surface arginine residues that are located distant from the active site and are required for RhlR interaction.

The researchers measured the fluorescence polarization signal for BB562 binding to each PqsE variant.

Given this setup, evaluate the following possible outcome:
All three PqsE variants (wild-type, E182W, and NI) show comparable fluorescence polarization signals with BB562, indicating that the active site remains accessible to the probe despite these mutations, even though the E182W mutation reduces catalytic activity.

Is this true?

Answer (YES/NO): NO